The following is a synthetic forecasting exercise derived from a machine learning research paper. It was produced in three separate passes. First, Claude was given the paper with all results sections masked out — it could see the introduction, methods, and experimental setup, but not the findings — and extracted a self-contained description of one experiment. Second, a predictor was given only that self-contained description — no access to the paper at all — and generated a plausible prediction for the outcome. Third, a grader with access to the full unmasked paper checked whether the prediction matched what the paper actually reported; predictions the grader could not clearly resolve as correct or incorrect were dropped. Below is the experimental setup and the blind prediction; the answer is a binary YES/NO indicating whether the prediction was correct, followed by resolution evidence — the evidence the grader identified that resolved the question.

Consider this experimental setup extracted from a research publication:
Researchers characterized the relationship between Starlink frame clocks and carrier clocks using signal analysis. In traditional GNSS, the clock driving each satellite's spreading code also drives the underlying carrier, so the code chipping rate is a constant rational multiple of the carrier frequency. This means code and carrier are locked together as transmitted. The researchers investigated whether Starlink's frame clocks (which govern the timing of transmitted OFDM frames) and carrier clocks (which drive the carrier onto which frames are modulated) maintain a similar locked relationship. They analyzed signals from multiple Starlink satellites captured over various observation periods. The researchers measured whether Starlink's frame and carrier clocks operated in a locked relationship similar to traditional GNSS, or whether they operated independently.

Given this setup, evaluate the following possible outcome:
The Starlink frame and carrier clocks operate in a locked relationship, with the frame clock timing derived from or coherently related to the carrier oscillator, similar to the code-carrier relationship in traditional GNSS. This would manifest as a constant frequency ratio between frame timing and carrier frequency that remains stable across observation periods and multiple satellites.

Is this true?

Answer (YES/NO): NO